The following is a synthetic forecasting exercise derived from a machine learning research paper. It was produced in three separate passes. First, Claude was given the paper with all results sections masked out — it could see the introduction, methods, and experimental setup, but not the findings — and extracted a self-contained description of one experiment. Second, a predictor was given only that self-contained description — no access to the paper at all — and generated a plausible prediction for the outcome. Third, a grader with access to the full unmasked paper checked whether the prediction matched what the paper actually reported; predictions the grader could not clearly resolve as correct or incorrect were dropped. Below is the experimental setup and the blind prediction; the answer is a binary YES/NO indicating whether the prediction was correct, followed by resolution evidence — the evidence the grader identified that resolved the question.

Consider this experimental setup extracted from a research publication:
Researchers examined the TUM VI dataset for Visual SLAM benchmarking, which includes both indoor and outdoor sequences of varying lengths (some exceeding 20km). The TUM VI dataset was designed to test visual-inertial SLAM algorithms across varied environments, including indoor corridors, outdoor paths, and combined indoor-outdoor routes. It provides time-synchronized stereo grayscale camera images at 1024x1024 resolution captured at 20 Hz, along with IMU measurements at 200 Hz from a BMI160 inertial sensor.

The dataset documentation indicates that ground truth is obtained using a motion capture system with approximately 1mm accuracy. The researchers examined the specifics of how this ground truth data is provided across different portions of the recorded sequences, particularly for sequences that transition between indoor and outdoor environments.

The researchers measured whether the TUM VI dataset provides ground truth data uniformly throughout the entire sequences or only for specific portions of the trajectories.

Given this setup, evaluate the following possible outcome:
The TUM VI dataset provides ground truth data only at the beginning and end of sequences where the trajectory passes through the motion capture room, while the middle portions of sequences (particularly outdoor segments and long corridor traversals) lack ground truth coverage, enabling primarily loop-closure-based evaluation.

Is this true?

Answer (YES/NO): YES